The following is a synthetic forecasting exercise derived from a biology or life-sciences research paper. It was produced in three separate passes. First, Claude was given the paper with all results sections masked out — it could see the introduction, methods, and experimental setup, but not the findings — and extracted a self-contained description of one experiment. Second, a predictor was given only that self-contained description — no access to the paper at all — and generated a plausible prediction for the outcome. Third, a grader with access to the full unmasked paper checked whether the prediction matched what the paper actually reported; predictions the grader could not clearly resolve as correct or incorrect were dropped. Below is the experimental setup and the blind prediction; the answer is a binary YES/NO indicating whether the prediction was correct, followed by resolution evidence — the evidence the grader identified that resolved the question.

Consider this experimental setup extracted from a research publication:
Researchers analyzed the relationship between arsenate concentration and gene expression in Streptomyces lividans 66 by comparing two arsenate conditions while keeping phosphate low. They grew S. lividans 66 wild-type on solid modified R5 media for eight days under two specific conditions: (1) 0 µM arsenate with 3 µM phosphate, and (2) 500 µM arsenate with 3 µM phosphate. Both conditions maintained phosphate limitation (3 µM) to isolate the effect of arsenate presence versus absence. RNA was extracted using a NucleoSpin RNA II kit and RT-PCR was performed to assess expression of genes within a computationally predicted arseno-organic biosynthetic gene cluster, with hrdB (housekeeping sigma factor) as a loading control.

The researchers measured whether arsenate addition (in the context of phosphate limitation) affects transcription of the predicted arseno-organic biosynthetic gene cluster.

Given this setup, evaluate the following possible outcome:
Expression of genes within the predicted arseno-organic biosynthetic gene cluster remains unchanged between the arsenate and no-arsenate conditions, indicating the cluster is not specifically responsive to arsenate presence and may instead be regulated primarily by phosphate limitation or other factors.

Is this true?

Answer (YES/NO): NO